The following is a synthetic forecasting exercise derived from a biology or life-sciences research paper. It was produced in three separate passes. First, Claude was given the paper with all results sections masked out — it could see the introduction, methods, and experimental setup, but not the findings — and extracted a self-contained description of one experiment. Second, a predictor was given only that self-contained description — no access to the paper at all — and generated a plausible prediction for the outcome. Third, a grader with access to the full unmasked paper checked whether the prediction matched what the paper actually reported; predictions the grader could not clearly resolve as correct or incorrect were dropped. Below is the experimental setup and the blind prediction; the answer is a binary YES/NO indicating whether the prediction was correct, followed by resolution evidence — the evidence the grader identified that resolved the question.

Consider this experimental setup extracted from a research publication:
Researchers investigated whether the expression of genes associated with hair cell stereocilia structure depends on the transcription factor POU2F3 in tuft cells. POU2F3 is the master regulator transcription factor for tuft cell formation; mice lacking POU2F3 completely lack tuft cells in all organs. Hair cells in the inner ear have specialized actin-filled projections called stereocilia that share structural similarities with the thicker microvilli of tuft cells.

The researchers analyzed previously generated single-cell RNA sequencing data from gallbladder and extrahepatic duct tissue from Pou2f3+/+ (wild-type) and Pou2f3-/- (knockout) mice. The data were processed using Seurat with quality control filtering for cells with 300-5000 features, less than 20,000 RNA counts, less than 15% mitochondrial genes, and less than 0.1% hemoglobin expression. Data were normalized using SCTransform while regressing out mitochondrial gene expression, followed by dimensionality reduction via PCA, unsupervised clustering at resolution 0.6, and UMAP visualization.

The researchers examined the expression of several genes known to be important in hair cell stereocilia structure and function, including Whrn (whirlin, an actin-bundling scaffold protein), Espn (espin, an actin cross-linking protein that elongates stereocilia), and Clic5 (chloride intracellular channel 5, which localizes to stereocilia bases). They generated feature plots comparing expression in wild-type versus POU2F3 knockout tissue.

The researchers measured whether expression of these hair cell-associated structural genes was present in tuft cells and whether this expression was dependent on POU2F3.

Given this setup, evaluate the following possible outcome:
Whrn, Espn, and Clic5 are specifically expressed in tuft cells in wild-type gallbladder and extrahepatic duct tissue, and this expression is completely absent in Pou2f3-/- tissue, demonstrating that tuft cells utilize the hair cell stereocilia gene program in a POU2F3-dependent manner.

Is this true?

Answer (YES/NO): NO